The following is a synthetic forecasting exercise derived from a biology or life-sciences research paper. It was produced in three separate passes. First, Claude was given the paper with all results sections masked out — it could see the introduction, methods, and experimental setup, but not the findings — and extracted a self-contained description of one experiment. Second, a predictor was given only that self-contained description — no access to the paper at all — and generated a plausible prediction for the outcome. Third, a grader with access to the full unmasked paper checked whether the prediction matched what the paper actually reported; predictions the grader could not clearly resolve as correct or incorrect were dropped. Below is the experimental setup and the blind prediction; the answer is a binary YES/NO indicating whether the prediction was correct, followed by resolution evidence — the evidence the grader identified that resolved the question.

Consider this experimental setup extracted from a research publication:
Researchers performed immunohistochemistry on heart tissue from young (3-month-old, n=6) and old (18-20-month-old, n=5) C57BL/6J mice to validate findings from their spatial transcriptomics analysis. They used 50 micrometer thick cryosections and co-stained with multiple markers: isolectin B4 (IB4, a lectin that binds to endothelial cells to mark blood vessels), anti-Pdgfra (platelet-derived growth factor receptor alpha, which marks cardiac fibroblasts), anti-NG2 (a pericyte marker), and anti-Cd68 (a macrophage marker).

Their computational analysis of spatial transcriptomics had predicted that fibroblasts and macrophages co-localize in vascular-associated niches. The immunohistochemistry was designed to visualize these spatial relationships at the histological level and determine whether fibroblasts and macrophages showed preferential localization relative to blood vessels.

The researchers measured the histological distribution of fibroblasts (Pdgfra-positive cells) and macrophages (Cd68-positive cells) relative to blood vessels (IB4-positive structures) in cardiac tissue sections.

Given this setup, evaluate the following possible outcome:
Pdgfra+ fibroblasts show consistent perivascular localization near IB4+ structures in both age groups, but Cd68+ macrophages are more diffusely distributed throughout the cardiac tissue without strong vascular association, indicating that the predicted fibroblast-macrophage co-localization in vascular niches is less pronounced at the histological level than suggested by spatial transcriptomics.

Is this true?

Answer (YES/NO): NO